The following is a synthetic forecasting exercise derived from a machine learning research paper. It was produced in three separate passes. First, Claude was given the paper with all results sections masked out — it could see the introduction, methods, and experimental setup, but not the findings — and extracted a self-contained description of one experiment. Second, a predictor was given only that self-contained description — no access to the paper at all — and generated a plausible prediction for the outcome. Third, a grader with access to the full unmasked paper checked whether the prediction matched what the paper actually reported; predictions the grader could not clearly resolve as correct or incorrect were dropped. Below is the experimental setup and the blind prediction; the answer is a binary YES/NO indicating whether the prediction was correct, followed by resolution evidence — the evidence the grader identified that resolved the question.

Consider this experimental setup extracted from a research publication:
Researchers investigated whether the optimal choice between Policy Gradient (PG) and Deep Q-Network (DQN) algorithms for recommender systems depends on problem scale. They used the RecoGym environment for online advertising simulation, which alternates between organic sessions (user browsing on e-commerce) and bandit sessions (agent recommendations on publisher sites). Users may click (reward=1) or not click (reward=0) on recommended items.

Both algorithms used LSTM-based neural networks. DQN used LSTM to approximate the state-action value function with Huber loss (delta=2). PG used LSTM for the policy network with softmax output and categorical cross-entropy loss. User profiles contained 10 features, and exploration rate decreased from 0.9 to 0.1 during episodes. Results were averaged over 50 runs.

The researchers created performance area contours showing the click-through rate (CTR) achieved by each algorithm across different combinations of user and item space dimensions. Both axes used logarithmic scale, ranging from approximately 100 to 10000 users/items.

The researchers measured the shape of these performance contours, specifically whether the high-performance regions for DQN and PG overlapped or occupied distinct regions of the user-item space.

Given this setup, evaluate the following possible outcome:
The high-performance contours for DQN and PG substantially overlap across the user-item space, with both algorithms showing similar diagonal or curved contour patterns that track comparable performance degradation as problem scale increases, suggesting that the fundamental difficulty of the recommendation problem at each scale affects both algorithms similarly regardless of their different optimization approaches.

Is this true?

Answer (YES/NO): NO